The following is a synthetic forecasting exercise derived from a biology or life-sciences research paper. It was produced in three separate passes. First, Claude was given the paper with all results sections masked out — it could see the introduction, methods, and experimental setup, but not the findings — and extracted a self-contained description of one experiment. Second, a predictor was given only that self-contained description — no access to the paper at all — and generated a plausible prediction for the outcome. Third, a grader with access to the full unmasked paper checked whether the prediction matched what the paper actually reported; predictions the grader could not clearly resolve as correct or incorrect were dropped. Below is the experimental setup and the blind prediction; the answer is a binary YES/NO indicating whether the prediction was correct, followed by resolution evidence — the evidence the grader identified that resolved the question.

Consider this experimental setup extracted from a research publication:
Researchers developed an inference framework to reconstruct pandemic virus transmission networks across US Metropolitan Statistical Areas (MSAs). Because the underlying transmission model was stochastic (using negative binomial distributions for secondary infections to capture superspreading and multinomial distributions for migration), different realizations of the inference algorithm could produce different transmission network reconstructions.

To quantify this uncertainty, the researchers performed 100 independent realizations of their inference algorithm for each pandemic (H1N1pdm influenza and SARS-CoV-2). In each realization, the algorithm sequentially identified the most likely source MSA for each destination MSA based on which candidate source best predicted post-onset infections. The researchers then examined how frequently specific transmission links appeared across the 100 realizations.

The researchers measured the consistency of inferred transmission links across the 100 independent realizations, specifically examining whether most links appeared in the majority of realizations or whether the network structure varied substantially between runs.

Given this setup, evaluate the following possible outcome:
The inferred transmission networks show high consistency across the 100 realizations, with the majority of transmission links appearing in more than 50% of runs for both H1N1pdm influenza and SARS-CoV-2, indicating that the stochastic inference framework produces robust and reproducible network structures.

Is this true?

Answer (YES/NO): NO